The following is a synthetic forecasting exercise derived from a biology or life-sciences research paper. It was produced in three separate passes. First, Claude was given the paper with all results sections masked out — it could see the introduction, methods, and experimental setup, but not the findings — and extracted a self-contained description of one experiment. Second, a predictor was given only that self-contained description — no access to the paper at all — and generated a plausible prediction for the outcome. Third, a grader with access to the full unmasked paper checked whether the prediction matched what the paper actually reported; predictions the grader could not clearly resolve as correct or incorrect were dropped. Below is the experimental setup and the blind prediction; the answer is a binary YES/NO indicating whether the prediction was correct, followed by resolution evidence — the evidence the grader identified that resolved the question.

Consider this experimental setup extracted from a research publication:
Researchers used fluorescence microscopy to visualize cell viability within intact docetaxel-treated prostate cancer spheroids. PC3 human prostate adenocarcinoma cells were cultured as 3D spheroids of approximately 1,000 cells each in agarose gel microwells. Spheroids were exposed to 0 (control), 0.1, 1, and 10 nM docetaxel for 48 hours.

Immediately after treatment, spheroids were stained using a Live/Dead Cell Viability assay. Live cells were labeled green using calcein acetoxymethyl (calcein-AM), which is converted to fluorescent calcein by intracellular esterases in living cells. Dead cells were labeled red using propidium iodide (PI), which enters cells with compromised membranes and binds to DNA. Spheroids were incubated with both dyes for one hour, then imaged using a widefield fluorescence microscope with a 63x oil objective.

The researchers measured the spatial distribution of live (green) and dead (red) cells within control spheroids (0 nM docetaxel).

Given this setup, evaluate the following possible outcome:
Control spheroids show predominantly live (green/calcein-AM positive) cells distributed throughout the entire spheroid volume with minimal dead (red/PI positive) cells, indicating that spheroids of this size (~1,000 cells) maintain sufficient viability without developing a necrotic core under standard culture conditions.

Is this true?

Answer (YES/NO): NO